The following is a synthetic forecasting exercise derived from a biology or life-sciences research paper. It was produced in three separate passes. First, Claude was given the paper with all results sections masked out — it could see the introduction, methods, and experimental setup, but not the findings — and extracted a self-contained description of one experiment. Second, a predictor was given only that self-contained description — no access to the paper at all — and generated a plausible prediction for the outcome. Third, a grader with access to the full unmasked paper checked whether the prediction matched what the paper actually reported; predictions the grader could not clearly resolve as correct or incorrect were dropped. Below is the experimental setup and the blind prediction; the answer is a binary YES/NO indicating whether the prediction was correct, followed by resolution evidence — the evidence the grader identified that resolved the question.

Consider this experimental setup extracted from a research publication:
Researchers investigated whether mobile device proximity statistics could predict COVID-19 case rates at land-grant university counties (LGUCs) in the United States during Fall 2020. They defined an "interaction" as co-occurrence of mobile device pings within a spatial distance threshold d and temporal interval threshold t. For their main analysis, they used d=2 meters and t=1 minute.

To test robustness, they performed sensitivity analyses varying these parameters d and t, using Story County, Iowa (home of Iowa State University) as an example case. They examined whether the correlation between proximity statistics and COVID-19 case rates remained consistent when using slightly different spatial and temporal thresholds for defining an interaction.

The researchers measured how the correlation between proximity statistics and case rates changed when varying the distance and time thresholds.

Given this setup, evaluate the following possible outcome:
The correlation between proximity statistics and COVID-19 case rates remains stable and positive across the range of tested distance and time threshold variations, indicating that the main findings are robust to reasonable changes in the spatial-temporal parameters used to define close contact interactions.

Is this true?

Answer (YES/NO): YES